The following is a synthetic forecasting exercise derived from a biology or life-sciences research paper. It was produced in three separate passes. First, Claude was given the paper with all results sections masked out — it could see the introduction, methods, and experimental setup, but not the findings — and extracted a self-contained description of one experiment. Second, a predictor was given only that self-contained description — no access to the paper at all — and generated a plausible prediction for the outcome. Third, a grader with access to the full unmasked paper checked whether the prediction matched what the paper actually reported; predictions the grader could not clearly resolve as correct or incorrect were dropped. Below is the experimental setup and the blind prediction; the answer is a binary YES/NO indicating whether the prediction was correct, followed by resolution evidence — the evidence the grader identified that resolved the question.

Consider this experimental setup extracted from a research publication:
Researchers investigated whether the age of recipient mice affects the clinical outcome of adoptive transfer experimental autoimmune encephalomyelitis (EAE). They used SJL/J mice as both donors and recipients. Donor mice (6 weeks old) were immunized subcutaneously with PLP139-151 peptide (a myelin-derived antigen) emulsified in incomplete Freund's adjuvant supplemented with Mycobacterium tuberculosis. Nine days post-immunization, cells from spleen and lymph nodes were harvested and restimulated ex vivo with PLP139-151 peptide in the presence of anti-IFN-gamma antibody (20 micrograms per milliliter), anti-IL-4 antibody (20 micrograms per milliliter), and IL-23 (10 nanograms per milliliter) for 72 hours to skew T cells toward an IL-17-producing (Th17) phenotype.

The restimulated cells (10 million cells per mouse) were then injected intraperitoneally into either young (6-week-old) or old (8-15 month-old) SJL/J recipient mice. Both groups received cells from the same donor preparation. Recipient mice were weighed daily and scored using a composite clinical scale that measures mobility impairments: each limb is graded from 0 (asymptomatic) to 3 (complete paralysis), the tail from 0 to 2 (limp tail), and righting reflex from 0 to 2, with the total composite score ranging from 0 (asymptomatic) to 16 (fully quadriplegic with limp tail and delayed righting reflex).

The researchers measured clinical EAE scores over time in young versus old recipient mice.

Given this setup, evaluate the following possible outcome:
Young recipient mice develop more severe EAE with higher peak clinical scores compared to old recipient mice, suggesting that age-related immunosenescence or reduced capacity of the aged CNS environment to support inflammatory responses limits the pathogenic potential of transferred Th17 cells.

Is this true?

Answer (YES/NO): NO